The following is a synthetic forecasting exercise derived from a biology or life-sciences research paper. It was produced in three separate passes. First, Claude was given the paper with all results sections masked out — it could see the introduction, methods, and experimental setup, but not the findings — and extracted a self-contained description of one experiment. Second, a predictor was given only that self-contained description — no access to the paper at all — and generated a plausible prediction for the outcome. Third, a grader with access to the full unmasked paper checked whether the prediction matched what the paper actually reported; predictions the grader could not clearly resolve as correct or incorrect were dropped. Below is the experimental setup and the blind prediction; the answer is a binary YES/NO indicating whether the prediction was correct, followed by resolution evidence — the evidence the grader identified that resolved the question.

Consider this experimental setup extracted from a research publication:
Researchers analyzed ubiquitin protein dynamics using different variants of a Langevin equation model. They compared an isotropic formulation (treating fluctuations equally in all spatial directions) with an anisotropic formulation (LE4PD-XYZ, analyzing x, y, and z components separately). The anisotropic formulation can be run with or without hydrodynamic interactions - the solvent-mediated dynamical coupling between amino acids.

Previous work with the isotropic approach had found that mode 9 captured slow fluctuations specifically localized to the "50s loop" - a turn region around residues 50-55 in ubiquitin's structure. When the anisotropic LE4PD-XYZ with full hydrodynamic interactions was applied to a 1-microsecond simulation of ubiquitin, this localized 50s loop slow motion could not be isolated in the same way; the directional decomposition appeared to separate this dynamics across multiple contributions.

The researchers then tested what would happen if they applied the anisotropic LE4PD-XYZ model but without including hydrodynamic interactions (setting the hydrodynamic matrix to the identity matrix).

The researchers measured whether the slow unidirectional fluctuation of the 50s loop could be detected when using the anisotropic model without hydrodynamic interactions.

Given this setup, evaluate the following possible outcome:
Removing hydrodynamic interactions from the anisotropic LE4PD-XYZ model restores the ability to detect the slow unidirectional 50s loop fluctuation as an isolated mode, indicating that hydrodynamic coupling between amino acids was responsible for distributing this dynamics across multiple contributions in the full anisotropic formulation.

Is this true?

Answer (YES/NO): YES